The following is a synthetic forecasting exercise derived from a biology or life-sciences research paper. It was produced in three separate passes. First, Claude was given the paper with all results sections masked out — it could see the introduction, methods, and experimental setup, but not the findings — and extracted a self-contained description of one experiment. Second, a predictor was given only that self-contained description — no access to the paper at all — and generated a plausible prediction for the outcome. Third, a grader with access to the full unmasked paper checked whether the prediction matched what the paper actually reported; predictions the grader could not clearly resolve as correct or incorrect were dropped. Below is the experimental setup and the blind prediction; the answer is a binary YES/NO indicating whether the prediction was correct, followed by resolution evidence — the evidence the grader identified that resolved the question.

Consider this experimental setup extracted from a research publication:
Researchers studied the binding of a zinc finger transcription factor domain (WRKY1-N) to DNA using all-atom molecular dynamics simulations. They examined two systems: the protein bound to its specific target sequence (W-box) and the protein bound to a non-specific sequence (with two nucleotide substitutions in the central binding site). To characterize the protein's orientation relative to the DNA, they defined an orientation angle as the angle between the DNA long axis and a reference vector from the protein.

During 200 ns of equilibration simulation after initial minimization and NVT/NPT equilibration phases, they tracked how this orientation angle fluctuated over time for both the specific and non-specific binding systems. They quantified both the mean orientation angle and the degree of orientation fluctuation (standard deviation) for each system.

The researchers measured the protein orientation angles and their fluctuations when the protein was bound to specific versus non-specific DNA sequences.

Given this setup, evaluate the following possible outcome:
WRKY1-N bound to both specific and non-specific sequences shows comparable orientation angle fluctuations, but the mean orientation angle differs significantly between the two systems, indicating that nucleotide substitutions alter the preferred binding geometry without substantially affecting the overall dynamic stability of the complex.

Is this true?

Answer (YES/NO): NO